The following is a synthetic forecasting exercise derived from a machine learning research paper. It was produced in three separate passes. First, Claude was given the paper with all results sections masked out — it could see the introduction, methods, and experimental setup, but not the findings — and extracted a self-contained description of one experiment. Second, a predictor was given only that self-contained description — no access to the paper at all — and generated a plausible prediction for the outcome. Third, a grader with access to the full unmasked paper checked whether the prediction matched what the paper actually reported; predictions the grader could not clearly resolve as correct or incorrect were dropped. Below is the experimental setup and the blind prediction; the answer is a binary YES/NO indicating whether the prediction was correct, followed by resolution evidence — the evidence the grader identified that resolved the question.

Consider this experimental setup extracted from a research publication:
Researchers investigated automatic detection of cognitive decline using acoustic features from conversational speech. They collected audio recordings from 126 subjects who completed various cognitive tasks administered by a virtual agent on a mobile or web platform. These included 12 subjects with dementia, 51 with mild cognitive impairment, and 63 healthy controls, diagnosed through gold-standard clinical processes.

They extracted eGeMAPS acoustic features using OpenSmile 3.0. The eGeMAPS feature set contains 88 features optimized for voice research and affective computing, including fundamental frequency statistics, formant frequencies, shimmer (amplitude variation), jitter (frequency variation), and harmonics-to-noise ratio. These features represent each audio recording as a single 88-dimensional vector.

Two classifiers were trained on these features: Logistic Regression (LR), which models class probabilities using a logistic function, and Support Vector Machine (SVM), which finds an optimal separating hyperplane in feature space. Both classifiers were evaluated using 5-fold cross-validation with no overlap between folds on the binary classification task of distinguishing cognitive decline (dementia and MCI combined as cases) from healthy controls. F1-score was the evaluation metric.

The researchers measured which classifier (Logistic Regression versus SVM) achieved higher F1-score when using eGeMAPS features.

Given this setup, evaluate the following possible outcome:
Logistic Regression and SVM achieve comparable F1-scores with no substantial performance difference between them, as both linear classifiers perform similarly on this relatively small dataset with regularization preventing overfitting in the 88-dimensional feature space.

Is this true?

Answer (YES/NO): YES